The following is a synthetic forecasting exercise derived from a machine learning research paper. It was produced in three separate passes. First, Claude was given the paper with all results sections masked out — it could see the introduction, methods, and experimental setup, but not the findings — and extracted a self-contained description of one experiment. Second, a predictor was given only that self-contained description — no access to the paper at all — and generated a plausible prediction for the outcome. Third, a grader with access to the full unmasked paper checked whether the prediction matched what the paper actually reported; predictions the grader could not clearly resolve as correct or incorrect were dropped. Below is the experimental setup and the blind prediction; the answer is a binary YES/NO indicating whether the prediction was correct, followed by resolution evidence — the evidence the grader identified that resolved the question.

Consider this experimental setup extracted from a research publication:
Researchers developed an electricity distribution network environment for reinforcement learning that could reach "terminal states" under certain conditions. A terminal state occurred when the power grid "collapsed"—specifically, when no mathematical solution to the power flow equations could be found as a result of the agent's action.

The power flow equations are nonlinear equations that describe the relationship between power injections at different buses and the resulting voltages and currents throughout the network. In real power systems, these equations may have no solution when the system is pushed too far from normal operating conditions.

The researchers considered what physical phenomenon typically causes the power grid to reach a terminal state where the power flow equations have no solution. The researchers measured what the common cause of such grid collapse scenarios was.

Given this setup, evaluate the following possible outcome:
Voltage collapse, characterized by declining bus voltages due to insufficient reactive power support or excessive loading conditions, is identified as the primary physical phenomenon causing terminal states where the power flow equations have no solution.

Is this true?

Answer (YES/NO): YES